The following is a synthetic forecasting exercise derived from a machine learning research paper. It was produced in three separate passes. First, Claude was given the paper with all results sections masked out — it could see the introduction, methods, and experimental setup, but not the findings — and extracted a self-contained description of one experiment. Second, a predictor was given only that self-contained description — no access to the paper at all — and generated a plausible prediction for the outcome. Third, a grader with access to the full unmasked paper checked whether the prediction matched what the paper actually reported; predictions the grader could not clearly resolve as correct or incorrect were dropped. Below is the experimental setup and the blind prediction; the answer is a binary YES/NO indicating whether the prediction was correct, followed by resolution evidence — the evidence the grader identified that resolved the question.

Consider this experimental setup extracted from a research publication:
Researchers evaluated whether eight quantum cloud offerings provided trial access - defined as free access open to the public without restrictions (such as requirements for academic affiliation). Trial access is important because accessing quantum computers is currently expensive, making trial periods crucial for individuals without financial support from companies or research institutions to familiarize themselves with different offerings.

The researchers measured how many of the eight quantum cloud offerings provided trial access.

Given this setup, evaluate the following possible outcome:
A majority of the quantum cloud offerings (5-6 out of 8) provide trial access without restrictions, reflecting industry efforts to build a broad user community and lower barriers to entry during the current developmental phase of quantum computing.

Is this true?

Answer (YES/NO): YES